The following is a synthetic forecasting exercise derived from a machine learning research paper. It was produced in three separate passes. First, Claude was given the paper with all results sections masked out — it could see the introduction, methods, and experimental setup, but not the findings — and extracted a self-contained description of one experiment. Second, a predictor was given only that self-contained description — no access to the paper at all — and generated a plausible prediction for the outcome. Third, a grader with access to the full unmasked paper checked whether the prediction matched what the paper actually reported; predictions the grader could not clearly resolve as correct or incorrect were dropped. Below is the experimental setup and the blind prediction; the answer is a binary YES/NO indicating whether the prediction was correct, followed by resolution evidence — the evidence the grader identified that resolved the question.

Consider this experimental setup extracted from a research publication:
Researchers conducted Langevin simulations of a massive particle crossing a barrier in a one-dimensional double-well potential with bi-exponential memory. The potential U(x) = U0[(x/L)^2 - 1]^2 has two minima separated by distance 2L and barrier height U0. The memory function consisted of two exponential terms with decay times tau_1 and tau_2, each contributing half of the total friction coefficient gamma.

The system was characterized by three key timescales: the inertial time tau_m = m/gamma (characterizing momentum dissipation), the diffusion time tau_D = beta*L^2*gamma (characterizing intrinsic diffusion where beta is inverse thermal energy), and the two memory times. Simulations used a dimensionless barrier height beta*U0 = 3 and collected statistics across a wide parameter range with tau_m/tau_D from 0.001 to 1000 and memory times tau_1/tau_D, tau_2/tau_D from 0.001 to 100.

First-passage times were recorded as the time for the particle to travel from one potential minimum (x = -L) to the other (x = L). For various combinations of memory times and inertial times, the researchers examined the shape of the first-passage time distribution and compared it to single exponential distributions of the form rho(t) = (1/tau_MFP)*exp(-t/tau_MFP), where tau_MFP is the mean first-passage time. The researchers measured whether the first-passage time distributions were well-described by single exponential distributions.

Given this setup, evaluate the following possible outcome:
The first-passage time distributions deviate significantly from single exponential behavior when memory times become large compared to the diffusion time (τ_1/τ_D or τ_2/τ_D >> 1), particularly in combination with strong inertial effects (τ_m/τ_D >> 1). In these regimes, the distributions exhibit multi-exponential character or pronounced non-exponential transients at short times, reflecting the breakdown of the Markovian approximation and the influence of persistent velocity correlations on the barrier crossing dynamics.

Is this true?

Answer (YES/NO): NO